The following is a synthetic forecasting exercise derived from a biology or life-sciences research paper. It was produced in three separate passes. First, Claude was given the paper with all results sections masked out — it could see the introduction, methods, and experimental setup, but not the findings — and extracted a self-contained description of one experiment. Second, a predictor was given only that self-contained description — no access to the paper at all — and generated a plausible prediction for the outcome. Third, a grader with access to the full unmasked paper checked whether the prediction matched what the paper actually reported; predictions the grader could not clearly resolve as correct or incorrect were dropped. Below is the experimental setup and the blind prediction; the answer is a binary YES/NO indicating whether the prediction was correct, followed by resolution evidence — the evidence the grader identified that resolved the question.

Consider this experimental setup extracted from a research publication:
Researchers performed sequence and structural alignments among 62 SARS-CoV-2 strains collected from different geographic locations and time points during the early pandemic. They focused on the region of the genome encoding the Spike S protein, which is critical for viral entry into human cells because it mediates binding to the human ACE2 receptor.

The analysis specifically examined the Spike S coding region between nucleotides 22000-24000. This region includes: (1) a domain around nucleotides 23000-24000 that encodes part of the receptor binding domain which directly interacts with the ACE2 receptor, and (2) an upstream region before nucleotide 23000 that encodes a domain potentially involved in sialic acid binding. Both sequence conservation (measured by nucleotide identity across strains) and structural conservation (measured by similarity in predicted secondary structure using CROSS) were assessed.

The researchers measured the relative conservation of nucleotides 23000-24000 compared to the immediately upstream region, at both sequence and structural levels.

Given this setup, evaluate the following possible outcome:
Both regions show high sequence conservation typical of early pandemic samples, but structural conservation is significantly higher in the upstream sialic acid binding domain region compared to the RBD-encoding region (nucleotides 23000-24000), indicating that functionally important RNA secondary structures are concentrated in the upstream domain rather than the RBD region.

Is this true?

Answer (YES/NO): NO